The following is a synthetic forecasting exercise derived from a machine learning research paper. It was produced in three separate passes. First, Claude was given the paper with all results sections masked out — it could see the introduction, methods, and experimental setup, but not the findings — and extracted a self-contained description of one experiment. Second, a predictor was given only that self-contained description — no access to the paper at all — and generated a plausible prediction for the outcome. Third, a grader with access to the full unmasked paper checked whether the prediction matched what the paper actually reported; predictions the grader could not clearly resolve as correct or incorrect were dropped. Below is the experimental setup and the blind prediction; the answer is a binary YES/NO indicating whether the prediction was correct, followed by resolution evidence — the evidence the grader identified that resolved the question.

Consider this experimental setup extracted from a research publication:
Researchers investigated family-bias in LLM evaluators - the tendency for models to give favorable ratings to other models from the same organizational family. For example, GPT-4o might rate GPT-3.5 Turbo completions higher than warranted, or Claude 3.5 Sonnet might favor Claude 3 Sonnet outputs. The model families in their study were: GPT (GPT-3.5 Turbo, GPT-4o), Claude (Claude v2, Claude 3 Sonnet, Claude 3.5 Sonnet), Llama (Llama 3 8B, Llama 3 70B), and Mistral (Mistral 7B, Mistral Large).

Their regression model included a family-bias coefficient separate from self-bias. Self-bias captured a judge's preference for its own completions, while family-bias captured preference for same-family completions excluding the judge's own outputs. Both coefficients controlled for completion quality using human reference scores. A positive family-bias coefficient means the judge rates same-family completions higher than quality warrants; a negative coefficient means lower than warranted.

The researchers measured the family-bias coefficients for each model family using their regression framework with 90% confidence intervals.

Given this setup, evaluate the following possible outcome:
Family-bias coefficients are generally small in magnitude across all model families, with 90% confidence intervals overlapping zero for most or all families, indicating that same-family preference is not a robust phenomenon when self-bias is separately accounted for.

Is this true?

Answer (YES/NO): NO